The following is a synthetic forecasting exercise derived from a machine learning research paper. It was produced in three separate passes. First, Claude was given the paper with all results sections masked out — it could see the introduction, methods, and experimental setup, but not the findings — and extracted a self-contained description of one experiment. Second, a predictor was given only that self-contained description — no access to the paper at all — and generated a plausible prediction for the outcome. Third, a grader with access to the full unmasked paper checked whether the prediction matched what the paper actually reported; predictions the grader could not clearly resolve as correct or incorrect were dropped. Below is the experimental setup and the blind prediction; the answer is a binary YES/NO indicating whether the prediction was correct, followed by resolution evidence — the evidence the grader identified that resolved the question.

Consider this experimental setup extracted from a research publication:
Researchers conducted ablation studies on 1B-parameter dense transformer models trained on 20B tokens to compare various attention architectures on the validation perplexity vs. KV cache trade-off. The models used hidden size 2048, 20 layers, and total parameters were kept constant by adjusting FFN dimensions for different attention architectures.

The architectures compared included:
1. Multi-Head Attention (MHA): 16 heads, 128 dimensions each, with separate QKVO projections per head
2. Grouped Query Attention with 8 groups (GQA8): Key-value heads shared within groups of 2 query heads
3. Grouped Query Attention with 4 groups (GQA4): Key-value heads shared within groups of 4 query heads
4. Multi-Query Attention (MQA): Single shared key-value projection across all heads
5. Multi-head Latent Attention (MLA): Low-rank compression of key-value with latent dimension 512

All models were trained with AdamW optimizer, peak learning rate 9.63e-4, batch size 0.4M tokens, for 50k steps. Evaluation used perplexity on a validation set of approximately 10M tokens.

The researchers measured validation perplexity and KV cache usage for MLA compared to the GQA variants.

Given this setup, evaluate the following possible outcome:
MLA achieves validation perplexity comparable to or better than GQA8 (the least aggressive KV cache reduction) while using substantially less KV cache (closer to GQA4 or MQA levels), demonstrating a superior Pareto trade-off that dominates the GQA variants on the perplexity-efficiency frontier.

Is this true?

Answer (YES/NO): NO